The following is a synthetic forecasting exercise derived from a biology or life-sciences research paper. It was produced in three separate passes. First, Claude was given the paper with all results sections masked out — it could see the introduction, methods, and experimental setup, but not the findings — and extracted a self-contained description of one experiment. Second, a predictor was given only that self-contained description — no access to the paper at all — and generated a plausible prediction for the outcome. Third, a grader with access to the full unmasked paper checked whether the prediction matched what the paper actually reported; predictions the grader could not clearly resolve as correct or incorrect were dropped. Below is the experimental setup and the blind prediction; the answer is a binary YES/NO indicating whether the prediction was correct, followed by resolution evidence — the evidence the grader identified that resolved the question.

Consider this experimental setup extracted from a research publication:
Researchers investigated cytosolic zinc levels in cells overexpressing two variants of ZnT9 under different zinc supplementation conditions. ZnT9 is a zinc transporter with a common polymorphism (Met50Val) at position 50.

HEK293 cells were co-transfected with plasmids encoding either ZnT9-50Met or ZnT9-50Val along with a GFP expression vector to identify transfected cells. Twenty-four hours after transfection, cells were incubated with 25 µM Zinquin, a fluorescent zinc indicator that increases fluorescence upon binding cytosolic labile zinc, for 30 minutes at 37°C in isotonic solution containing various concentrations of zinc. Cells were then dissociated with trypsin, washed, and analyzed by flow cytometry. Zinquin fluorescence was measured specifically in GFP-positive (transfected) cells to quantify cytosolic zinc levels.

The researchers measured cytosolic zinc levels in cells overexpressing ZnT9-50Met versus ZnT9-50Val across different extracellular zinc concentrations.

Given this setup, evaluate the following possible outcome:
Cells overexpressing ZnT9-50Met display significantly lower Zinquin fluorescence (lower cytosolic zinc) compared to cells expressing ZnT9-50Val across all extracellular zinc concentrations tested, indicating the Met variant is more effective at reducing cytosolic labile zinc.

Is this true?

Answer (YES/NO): NO